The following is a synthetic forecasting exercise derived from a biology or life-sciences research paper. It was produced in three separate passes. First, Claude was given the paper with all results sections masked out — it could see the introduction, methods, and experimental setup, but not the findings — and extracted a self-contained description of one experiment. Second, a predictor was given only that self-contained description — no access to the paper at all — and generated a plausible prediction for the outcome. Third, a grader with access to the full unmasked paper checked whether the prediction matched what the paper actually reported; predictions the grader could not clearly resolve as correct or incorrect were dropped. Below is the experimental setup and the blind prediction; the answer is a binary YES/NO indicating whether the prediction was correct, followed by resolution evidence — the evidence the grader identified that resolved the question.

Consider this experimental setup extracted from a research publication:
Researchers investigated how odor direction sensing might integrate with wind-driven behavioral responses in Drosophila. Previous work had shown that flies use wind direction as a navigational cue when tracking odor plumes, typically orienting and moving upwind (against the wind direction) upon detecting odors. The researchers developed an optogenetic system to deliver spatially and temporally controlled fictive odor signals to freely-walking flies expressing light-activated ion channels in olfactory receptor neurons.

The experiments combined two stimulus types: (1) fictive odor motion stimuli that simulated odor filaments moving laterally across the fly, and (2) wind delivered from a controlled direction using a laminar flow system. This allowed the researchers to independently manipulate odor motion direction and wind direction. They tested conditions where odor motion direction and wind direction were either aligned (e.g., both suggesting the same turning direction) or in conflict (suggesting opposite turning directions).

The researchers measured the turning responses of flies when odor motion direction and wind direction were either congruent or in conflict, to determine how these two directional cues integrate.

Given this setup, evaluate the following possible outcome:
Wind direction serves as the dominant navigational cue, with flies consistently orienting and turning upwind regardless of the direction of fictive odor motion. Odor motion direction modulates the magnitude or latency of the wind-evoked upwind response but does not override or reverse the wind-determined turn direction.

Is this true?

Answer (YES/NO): NO